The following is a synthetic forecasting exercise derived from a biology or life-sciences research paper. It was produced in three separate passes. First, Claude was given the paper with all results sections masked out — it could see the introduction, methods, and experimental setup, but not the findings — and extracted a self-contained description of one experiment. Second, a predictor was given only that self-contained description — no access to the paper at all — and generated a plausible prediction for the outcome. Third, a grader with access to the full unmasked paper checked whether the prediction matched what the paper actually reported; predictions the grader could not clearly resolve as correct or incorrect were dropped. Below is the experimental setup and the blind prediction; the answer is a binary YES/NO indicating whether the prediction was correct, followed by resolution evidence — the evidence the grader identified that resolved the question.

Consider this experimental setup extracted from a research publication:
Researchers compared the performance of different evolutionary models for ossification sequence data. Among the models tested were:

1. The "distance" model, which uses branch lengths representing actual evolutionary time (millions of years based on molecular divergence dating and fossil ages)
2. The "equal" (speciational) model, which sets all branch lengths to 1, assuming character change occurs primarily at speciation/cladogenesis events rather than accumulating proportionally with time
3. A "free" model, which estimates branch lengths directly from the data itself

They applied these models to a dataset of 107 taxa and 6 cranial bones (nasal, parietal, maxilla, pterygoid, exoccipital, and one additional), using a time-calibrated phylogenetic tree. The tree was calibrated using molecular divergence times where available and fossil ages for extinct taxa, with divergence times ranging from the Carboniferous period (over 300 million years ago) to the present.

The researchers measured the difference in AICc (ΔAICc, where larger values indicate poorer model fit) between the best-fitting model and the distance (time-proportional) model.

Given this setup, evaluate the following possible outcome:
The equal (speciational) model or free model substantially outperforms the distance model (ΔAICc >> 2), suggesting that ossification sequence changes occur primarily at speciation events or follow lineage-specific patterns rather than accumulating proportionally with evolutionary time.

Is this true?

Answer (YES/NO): YES